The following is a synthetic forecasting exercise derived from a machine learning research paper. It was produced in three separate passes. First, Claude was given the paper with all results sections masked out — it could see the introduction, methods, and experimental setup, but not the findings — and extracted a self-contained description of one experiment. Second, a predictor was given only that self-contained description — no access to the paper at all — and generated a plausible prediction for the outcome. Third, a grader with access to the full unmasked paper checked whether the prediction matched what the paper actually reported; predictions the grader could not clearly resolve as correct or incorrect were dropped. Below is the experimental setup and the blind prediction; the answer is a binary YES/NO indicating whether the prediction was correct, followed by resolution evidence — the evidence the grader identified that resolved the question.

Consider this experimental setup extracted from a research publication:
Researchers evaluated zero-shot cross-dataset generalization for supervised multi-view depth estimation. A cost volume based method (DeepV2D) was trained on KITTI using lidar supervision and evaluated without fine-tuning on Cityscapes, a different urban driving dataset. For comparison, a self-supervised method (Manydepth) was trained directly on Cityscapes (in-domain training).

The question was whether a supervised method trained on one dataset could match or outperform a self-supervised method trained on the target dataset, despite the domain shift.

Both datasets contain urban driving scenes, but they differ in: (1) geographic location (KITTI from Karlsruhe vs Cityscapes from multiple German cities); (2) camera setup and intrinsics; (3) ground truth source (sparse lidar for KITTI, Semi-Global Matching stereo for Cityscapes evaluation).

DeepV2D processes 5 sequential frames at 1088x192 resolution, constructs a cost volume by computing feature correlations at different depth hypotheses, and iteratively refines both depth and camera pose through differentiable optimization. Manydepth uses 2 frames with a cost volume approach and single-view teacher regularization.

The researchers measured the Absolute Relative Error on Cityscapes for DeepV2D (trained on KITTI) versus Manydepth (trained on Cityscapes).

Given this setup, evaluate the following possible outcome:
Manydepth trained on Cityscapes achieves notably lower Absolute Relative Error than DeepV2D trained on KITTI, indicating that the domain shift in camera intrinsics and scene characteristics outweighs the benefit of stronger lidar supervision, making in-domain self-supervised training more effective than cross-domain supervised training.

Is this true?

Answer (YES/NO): NO